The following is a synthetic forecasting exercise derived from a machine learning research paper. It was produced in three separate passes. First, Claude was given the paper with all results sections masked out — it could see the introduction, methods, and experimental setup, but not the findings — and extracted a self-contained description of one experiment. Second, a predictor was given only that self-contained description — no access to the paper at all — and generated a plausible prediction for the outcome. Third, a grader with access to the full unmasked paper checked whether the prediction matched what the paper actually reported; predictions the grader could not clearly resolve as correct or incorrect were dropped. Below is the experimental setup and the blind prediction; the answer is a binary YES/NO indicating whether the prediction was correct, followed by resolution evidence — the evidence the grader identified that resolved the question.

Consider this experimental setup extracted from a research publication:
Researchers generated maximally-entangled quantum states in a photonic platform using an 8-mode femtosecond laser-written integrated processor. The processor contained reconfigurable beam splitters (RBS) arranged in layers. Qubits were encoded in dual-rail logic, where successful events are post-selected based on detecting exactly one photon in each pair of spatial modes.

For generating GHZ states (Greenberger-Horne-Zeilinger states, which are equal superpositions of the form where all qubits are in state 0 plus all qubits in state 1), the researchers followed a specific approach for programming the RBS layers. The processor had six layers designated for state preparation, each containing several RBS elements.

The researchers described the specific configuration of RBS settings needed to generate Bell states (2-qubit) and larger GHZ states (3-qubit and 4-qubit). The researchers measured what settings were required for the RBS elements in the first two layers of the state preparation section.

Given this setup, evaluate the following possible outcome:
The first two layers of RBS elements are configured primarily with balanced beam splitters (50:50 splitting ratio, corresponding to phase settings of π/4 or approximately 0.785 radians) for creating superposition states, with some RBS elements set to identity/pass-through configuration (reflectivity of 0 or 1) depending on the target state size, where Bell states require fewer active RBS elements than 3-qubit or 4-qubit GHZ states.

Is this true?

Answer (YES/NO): NO